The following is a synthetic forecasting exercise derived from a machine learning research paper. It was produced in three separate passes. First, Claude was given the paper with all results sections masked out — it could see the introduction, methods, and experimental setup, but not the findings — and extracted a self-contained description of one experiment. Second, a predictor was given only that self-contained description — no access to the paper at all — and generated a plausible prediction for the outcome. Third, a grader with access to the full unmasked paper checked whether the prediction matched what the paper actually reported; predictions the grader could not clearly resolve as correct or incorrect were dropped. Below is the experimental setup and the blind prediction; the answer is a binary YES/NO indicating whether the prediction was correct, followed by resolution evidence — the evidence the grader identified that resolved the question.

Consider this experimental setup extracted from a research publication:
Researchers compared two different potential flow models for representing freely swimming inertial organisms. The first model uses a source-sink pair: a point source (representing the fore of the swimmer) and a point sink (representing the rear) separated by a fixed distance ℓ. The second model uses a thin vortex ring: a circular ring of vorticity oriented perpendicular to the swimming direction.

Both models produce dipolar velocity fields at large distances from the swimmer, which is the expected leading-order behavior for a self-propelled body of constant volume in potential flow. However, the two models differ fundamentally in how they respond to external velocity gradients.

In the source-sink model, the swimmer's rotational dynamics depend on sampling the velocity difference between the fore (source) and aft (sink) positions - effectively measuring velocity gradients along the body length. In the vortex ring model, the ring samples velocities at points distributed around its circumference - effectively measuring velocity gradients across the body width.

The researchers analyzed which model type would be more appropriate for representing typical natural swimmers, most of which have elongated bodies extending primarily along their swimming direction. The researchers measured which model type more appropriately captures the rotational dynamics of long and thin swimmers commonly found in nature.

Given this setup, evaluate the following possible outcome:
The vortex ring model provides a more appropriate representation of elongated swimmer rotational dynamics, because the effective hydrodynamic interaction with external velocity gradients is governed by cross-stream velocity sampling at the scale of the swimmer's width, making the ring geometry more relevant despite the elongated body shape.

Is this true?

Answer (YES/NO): NO